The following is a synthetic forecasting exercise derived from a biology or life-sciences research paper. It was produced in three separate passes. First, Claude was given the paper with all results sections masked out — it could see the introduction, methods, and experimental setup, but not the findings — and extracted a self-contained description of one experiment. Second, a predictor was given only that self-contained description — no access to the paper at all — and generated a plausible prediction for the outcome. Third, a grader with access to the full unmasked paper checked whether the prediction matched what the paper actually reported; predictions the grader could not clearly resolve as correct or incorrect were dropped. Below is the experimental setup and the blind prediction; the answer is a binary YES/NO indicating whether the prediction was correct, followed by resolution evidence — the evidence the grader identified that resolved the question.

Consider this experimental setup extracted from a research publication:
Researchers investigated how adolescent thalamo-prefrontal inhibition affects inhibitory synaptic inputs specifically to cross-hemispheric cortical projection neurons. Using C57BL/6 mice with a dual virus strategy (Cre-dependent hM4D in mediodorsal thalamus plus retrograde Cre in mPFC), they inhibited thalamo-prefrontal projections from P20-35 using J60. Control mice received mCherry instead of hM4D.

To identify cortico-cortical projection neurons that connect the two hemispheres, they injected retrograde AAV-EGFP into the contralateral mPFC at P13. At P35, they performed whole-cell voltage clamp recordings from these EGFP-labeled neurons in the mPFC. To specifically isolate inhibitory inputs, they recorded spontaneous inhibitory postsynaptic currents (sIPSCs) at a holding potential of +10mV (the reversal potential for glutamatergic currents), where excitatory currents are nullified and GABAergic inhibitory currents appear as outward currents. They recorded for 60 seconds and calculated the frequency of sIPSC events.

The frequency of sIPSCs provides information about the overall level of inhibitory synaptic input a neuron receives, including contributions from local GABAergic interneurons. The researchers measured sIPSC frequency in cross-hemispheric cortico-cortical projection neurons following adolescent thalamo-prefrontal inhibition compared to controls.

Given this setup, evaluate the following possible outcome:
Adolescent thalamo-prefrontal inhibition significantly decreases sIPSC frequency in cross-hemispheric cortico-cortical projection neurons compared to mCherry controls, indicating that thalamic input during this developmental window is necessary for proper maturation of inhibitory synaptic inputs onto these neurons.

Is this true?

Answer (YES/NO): NO